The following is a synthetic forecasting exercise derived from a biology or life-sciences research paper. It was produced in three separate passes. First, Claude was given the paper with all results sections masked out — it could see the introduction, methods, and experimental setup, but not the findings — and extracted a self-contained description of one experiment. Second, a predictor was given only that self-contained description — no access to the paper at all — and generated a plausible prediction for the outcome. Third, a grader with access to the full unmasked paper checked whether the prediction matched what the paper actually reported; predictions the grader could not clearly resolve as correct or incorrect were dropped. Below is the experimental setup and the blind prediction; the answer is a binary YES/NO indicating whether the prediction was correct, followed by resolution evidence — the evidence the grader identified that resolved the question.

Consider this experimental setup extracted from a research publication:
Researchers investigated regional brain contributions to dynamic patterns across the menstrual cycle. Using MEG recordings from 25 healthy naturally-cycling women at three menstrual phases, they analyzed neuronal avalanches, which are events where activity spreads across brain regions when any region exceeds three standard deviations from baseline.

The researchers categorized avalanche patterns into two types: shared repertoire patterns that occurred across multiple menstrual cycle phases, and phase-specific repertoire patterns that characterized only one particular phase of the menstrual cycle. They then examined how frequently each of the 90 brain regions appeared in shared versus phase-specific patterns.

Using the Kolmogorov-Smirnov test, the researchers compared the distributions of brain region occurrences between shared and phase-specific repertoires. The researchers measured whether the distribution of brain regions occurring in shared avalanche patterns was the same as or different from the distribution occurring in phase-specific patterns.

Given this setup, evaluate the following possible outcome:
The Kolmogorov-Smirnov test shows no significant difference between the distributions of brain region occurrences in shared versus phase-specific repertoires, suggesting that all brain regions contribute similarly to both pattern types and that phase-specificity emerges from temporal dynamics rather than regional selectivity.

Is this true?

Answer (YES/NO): NO